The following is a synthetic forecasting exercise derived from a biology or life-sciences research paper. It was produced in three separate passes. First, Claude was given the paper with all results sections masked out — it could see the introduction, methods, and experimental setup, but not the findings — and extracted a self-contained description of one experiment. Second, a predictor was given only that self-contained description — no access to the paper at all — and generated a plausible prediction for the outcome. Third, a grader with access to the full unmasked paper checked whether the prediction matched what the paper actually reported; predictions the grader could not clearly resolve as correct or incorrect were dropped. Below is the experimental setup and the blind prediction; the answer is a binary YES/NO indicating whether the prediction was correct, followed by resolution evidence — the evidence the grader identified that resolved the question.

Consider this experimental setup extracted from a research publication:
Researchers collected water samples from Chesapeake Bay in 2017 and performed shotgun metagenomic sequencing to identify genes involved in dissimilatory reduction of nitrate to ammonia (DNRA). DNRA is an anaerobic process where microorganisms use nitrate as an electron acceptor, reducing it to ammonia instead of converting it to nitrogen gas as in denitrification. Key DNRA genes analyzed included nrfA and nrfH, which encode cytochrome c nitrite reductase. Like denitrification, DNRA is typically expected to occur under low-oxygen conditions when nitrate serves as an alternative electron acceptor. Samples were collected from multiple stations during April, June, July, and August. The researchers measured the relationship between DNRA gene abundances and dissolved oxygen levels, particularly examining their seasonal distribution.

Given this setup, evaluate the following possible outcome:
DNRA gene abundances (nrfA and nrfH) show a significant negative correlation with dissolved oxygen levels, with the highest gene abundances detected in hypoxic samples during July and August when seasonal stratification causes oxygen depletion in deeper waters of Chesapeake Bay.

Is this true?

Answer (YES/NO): NO